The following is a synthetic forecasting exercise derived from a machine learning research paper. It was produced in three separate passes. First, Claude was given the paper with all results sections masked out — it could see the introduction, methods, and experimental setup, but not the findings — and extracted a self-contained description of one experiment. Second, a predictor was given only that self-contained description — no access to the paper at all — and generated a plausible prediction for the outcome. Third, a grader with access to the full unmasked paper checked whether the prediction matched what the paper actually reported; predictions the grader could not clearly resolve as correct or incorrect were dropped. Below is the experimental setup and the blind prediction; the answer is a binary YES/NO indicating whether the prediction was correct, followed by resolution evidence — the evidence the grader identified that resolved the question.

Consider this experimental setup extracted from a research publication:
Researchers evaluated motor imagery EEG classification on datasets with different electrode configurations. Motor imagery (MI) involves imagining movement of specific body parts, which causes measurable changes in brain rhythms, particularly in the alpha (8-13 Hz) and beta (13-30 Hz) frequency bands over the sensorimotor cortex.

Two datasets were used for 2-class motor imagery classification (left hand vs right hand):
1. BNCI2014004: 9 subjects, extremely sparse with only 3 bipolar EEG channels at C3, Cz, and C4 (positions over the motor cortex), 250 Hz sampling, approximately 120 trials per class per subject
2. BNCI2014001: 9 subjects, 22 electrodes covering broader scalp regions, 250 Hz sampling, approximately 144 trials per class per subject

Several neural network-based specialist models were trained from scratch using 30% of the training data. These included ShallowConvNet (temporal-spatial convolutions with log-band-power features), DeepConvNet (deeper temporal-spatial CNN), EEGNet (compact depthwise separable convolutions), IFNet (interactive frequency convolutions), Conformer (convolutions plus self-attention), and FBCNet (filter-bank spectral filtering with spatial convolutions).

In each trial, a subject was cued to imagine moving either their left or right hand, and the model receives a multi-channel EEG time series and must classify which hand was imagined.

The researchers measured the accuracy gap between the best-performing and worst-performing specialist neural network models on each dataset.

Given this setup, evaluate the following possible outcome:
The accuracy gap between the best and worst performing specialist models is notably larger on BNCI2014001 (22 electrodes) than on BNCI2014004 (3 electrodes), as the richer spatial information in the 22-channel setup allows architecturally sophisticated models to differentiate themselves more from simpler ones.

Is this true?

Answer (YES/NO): YES